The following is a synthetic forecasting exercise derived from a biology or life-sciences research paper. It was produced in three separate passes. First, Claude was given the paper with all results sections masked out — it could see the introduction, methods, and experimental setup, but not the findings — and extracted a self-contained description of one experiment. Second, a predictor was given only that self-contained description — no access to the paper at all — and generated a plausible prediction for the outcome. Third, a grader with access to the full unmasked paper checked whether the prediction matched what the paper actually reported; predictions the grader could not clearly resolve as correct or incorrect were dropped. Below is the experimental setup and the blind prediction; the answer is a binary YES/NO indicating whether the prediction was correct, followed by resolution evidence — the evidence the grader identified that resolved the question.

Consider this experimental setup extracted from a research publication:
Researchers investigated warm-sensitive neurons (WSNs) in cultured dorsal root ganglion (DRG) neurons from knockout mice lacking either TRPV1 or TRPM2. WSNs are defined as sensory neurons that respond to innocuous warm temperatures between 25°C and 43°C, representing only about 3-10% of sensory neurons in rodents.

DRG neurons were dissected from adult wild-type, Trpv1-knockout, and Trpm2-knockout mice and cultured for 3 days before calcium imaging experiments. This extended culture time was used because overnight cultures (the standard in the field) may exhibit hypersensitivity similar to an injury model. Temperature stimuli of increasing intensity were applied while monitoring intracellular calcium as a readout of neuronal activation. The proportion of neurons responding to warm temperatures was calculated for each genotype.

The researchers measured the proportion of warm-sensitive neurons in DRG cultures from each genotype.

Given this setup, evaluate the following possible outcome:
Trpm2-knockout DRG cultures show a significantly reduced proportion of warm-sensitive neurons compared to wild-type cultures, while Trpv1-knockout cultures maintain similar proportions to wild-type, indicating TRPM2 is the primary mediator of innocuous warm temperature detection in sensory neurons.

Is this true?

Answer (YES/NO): NO